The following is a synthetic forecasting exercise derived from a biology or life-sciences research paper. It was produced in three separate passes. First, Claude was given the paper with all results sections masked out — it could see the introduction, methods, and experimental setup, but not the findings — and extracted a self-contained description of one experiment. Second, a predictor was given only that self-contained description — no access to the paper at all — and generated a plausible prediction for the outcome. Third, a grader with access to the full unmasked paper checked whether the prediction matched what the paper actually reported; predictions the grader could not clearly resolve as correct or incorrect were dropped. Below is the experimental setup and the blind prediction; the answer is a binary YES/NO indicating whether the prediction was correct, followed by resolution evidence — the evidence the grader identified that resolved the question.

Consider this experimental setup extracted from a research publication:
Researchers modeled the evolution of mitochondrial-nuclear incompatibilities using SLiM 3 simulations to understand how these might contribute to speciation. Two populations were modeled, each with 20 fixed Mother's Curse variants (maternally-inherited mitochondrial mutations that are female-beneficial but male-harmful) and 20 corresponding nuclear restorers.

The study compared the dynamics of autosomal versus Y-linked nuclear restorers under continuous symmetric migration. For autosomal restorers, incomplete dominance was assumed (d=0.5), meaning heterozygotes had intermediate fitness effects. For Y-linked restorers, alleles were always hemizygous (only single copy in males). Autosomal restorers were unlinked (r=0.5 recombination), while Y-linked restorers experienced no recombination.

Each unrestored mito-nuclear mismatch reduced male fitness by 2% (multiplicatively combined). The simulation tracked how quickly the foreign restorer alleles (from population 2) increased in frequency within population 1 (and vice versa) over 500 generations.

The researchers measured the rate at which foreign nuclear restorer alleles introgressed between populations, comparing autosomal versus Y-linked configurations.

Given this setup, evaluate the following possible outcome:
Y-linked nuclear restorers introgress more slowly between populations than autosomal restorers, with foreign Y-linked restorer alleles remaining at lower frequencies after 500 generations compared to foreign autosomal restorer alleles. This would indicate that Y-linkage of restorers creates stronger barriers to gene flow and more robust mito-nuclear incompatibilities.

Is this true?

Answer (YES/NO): NO